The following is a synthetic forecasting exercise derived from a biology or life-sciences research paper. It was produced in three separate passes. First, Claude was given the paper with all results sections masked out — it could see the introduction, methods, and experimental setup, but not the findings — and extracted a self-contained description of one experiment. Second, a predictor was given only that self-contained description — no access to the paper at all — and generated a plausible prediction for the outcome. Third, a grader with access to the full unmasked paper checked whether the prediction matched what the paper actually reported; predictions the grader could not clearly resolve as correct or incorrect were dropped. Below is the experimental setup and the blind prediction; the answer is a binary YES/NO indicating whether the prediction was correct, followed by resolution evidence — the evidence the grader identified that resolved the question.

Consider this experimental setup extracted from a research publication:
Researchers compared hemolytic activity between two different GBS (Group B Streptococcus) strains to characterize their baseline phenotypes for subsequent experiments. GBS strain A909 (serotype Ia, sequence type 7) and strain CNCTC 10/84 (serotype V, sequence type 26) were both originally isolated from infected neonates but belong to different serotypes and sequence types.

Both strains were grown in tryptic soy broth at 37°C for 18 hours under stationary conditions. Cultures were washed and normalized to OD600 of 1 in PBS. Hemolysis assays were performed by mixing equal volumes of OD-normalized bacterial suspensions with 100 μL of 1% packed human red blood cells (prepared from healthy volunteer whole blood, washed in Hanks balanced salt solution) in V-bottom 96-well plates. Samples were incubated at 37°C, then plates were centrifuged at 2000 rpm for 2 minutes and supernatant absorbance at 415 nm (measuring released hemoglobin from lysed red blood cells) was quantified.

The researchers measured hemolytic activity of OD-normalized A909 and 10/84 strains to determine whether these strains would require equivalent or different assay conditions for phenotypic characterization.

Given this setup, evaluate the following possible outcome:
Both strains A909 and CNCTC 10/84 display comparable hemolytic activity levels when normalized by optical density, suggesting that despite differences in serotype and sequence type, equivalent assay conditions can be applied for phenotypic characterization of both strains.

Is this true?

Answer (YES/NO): NO